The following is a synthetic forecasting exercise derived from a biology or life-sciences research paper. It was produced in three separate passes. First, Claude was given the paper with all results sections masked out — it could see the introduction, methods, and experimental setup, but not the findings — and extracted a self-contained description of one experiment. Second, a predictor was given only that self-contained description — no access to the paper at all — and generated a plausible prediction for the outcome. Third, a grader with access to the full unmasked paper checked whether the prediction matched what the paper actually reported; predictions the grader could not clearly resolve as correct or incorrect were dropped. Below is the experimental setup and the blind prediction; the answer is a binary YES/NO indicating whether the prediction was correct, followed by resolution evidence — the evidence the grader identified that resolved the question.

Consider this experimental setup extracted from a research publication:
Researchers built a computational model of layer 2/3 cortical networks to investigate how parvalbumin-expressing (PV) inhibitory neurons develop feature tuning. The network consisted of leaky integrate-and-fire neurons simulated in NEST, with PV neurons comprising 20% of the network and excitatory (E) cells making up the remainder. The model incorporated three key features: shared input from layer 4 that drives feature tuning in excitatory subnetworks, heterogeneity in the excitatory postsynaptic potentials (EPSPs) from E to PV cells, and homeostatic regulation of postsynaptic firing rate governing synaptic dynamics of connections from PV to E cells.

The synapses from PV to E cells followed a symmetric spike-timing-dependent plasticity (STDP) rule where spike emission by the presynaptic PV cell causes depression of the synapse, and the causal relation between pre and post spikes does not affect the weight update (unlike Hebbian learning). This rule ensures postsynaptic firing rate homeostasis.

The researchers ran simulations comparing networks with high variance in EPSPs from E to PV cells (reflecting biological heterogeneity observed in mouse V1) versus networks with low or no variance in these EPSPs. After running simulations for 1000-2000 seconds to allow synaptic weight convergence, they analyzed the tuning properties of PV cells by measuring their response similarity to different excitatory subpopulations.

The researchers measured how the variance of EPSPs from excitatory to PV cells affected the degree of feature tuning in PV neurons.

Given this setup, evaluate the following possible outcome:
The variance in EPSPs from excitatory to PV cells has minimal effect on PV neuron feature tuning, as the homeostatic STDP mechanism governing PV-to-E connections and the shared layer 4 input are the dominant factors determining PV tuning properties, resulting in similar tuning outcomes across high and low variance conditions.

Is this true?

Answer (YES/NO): NO